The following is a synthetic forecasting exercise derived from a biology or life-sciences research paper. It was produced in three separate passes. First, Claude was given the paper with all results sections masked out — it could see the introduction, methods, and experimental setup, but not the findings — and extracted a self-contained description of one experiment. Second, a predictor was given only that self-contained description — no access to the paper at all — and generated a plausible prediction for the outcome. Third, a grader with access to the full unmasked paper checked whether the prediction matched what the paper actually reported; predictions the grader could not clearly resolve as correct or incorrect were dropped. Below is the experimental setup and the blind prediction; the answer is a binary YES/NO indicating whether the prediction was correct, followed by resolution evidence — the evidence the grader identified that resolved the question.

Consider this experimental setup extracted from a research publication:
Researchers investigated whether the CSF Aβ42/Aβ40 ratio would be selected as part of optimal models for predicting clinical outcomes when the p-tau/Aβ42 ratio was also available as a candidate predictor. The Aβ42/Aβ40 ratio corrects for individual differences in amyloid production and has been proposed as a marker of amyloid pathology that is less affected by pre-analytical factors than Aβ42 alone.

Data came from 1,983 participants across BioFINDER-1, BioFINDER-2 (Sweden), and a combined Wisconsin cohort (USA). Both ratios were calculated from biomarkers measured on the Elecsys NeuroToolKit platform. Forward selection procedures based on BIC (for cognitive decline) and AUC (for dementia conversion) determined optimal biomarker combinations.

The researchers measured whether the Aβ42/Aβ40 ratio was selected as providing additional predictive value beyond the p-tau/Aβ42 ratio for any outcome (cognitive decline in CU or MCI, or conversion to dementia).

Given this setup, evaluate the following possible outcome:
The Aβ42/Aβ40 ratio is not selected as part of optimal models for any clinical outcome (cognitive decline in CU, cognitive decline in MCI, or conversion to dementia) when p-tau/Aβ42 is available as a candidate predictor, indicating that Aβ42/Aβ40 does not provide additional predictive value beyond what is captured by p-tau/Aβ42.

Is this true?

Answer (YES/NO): NO